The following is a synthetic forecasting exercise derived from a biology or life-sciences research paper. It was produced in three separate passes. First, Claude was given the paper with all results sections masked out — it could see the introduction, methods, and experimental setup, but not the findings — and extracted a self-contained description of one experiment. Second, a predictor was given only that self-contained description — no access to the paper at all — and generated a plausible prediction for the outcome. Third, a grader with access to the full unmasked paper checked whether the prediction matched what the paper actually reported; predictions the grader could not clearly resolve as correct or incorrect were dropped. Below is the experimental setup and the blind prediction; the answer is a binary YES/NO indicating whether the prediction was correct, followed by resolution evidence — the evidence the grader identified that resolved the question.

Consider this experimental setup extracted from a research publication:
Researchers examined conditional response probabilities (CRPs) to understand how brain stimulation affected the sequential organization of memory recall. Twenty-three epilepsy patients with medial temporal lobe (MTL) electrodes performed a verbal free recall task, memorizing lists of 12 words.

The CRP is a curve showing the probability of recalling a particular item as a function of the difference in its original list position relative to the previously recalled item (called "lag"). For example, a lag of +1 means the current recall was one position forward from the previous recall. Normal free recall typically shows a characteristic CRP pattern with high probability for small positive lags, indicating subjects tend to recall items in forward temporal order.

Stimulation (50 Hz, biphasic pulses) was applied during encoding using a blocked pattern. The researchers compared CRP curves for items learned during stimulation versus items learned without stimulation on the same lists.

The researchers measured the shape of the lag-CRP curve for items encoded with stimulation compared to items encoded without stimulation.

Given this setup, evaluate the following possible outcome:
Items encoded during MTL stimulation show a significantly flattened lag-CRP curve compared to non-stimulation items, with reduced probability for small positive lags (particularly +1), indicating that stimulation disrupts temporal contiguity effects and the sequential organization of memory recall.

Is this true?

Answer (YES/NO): NO